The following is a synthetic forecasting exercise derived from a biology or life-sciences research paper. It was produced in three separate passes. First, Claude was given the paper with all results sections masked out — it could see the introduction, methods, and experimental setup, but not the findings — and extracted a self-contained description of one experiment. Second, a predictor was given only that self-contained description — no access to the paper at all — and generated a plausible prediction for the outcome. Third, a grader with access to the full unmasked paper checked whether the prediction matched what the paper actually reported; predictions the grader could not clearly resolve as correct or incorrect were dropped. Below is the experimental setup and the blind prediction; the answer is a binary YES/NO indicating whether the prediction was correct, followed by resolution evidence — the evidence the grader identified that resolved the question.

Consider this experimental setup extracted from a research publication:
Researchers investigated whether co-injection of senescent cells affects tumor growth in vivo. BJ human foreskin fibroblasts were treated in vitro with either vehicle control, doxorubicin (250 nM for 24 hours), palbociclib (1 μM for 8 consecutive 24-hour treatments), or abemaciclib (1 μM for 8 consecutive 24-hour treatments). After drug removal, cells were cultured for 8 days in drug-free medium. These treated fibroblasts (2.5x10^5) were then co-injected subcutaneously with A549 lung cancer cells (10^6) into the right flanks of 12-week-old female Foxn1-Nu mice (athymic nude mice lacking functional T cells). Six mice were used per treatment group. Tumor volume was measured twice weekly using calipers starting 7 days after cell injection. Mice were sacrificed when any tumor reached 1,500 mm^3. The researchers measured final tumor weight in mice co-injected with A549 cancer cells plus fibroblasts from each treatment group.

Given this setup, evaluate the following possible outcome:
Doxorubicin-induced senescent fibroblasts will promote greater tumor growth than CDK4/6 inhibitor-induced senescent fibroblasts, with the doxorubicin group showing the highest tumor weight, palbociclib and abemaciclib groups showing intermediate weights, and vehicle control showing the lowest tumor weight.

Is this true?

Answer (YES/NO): NO